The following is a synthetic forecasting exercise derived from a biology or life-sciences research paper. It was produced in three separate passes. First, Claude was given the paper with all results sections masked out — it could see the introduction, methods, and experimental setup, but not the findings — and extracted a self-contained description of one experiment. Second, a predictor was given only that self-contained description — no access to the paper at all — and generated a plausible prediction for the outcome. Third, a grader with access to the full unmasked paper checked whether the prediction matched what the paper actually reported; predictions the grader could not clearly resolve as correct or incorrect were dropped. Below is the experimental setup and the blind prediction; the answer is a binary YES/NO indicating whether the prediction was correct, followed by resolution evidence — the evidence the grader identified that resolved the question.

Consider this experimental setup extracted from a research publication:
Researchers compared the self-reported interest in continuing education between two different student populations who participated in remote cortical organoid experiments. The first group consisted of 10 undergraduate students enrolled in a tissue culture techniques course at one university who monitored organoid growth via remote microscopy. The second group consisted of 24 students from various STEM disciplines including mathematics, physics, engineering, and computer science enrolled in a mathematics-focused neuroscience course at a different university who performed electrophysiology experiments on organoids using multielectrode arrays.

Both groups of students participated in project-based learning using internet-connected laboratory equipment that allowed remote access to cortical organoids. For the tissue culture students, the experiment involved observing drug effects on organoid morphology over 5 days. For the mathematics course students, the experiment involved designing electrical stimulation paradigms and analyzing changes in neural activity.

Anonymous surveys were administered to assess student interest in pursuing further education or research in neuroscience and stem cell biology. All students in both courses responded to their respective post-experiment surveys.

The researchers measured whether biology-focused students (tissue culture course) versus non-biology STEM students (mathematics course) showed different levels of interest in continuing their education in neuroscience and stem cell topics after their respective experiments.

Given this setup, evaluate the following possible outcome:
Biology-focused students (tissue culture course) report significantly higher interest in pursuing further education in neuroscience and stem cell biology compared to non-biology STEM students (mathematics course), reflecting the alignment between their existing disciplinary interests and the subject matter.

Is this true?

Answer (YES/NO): NO